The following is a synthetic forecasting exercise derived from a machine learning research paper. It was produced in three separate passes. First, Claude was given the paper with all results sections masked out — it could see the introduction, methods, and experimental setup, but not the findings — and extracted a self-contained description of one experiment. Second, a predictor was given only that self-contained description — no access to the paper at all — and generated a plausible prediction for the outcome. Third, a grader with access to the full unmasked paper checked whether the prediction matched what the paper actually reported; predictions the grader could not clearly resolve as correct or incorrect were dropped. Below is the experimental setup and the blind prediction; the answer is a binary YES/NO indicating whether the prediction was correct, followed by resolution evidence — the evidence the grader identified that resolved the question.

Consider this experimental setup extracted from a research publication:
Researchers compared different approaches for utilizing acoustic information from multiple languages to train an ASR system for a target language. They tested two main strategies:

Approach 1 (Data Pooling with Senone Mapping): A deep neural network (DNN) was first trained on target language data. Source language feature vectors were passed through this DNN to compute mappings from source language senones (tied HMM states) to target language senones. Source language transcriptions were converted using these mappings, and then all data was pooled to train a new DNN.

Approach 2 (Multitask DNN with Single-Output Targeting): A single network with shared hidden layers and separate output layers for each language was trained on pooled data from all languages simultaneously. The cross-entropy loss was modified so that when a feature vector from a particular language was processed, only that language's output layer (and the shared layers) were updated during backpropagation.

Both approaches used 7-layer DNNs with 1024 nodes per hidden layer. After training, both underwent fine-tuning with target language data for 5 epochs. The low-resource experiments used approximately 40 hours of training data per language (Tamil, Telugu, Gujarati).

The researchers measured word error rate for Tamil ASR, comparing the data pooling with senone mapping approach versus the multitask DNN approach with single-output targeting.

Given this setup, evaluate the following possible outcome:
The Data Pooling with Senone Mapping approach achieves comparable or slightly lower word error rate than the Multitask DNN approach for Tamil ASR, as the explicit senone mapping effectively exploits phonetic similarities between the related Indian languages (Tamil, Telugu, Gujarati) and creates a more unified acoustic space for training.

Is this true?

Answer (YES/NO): YES